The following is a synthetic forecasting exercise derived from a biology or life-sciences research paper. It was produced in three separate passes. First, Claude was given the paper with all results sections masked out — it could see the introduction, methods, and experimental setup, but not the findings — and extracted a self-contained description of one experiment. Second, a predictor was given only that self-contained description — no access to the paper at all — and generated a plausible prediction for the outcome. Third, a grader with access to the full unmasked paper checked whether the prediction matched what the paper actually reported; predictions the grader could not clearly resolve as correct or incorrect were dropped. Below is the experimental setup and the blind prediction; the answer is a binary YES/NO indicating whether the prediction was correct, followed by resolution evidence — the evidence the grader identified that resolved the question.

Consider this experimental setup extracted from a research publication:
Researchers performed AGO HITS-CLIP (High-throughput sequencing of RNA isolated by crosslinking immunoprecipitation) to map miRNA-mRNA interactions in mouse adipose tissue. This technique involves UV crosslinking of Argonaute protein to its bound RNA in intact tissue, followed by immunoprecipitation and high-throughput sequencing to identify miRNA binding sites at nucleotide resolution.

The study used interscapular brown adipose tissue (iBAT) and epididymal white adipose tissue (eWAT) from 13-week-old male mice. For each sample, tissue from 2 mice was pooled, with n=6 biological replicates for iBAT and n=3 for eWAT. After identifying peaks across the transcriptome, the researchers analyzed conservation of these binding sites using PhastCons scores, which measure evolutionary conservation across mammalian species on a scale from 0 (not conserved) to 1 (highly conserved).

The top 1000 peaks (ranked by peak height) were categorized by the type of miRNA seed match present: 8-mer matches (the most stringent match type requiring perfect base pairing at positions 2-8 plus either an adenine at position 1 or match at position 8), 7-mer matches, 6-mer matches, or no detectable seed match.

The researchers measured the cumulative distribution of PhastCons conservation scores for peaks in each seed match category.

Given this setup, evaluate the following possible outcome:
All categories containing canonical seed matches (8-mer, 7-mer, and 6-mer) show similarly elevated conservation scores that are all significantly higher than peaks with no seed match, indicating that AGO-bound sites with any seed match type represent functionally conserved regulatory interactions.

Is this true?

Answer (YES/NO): NO